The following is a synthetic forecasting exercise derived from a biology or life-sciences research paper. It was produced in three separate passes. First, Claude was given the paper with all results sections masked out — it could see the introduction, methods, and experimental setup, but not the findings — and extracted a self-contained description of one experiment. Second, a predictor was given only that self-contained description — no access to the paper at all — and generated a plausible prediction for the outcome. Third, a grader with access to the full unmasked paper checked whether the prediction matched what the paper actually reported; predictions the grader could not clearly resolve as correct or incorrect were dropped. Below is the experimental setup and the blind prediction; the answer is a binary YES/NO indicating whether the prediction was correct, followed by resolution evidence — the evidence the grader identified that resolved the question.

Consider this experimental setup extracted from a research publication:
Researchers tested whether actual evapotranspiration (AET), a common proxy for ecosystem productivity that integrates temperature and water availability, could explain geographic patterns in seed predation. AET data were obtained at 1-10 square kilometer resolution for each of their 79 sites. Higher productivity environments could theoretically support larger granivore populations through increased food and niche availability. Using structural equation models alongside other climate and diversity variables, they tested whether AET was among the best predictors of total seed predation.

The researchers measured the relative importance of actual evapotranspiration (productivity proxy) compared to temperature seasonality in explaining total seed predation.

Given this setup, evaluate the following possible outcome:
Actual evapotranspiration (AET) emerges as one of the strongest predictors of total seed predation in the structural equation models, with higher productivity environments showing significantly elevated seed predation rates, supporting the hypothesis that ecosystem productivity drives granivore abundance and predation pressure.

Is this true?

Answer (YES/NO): NO